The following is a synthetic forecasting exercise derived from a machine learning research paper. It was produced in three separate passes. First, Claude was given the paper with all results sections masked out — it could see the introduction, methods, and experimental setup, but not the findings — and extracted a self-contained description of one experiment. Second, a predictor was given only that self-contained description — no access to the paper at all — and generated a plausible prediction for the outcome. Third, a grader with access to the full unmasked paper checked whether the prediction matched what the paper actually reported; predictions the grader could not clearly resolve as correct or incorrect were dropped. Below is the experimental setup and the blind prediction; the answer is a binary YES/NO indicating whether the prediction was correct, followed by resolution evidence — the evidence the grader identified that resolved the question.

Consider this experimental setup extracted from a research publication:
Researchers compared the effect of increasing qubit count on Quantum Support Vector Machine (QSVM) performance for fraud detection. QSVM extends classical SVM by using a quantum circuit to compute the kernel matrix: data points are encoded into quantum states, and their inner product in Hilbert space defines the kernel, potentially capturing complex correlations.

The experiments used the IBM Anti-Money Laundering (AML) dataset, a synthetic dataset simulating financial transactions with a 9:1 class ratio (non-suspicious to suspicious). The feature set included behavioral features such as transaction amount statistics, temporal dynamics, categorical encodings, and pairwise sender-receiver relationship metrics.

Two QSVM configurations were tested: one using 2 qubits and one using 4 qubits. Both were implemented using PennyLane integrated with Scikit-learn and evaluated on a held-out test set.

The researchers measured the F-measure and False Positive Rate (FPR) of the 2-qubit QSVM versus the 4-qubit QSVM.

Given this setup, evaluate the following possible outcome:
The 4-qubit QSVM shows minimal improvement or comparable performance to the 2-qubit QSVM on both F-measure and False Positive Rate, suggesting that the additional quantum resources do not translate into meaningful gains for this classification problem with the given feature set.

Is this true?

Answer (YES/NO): YES